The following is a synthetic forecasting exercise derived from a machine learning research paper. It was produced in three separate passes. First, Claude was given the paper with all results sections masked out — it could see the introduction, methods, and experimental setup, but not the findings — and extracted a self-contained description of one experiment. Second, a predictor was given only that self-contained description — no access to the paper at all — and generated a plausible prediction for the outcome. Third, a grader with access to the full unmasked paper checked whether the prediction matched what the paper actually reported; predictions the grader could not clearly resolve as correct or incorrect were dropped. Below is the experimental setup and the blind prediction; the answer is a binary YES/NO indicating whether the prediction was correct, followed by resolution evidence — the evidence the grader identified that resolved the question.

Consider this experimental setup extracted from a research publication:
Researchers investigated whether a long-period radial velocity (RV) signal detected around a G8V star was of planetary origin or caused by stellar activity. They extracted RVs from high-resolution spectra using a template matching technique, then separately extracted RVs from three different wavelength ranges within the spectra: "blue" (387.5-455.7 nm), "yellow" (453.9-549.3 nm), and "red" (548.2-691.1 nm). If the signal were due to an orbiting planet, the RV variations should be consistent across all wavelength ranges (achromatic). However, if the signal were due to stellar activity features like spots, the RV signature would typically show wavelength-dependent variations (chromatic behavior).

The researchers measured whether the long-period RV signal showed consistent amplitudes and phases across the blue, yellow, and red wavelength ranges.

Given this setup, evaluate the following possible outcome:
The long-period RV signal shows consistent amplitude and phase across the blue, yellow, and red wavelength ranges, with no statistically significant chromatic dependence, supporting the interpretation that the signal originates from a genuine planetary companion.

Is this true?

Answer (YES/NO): YES